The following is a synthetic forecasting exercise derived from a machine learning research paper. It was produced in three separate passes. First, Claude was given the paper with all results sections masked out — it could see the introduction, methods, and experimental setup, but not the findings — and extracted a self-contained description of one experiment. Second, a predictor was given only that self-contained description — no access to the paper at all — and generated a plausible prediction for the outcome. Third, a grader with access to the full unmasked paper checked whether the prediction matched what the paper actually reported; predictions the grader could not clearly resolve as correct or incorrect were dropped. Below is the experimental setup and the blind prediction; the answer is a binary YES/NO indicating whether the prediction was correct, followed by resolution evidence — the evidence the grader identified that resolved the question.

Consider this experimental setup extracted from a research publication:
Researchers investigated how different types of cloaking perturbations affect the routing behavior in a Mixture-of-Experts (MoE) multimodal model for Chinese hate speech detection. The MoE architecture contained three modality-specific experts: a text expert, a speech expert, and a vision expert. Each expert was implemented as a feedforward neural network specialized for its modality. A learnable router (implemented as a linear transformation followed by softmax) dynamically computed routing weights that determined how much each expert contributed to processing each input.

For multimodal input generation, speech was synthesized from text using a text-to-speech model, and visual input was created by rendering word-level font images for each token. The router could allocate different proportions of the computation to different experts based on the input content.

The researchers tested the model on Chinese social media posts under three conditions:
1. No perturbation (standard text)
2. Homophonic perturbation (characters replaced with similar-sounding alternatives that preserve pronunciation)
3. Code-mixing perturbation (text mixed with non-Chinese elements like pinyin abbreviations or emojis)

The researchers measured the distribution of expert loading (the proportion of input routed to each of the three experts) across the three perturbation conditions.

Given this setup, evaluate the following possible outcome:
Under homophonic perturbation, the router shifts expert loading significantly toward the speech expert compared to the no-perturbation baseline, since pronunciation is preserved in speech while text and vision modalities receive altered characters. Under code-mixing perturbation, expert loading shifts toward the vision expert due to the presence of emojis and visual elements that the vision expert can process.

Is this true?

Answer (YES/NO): YES